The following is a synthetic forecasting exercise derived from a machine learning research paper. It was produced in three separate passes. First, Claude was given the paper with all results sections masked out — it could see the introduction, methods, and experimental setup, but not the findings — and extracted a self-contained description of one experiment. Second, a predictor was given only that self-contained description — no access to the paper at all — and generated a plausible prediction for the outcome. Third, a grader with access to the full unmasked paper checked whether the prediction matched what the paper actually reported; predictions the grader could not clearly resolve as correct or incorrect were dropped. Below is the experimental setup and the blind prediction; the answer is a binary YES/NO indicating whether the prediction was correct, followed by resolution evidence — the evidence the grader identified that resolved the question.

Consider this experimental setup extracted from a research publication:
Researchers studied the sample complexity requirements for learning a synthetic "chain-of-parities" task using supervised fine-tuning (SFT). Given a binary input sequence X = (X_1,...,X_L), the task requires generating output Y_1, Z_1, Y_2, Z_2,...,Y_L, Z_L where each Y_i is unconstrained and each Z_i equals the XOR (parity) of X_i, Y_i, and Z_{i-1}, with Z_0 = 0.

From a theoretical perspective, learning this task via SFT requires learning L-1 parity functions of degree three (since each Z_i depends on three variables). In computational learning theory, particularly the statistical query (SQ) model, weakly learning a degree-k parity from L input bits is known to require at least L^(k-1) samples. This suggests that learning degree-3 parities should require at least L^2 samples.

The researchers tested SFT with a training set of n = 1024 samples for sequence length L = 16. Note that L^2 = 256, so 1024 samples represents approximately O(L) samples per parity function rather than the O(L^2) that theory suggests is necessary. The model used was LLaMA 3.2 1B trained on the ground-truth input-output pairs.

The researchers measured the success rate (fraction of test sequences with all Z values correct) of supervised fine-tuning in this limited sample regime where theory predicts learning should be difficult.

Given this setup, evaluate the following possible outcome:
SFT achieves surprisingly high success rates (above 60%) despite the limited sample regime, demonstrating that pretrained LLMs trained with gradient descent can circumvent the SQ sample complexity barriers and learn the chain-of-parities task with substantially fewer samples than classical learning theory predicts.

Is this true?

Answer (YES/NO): NO